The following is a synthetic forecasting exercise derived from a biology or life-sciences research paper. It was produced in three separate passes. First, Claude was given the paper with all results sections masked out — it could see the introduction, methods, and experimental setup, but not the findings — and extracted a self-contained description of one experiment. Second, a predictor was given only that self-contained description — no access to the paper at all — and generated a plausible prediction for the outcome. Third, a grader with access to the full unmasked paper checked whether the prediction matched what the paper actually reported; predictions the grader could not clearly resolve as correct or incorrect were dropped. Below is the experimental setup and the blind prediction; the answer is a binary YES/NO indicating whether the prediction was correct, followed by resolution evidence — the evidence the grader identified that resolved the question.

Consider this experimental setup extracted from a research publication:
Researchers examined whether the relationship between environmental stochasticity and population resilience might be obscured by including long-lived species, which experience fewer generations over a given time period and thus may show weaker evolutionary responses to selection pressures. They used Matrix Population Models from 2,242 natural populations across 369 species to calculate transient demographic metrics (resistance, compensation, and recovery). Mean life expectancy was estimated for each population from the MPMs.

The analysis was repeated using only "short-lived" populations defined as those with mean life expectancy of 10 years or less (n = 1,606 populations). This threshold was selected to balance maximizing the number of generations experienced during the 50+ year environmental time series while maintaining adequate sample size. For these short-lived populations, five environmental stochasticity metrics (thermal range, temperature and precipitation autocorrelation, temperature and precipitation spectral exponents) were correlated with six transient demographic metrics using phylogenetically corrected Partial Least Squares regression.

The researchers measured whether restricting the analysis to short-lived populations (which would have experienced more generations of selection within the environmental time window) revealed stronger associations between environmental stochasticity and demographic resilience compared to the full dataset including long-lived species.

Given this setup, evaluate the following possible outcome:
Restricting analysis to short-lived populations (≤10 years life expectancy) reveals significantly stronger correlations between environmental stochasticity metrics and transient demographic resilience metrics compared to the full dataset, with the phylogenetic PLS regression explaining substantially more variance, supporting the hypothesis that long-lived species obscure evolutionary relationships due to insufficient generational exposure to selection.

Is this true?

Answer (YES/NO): NO